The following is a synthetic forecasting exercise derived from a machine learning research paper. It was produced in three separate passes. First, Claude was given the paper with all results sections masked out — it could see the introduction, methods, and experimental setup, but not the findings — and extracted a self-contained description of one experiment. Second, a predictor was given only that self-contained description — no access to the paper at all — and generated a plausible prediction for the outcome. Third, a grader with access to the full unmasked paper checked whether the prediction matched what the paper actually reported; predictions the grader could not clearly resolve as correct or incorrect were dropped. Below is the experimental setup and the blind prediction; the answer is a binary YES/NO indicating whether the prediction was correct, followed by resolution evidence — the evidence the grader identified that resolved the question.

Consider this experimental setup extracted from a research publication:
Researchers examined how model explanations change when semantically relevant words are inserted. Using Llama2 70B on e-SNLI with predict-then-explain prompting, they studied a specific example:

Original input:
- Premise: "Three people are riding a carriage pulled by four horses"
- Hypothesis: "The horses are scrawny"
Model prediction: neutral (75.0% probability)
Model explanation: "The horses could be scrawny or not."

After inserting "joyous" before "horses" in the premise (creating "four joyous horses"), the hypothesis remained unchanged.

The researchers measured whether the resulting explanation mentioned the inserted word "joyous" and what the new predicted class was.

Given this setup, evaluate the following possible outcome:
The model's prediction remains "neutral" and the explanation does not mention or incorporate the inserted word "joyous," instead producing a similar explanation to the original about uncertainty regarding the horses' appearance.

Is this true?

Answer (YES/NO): NO